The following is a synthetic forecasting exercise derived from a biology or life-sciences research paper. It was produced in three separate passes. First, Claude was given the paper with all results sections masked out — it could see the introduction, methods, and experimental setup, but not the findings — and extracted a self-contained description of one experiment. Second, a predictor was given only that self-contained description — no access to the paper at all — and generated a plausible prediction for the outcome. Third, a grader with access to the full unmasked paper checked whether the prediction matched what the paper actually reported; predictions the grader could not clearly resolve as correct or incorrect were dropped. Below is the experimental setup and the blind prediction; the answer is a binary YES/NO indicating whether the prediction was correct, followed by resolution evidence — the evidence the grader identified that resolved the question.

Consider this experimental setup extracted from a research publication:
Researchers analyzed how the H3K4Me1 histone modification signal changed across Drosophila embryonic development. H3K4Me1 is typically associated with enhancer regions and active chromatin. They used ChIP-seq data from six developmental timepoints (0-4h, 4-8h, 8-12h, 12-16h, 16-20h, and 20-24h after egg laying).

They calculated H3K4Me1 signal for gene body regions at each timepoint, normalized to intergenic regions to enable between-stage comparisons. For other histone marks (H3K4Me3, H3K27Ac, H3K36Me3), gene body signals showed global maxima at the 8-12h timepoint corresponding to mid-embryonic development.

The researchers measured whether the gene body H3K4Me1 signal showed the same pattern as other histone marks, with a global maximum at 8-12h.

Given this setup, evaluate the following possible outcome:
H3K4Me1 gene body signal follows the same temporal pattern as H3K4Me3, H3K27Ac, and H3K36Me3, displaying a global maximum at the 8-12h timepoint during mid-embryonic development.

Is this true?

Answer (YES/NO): NO